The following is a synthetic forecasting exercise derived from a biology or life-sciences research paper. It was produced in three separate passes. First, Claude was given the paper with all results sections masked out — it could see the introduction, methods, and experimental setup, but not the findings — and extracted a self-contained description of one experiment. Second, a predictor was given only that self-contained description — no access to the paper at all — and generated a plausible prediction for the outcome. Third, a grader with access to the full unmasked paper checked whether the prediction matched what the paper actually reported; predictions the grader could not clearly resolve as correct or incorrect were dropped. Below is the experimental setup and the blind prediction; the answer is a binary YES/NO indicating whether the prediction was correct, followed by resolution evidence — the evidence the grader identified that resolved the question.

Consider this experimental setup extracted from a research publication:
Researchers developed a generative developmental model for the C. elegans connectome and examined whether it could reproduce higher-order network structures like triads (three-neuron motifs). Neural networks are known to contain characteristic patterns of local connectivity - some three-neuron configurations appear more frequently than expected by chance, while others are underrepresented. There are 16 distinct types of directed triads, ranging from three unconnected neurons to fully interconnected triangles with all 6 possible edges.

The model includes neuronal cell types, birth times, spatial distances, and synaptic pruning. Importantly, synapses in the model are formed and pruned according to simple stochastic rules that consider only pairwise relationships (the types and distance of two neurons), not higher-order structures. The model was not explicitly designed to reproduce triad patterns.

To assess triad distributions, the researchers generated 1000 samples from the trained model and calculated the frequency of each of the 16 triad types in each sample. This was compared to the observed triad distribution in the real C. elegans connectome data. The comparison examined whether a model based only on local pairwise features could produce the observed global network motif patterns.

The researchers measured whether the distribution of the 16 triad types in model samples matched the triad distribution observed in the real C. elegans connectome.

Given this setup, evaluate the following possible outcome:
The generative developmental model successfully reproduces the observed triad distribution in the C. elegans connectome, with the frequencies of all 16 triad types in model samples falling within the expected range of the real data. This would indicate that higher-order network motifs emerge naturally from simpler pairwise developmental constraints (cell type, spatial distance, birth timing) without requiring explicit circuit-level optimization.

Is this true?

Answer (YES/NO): NO